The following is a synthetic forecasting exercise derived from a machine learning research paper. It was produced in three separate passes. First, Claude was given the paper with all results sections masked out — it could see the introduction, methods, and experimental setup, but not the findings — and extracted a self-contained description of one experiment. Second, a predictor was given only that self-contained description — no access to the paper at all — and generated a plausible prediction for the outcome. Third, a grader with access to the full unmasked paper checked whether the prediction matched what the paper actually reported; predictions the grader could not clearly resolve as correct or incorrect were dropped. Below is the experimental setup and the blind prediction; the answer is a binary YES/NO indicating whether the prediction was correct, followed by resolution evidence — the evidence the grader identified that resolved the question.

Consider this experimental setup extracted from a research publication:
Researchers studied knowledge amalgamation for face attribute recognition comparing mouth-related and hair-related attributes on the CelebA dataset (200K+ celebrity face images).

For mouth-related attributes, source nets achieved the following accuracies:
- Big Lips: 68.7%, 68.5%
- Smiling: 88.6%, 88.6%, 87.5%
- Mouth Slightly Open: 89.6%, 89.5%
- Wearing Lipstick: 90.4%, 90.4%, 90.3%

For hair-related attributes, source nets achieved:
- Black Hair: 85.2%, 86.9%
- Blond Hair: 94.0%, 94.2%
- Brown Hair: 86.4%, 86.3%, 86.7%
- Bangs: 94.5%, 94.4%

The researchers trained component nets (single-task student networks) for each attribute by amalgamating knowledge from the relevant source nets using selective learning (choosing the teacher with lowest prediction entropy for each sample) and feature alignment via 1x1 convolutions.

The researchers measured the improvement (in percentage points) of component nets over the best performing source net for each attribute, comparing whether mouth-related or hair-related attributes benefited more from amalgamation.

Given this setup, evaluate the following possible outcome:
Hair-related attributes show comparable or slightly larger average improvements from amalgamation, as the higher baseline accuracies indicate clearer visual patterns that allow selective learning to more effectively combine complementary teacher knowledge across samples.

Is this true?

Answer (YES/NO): NO